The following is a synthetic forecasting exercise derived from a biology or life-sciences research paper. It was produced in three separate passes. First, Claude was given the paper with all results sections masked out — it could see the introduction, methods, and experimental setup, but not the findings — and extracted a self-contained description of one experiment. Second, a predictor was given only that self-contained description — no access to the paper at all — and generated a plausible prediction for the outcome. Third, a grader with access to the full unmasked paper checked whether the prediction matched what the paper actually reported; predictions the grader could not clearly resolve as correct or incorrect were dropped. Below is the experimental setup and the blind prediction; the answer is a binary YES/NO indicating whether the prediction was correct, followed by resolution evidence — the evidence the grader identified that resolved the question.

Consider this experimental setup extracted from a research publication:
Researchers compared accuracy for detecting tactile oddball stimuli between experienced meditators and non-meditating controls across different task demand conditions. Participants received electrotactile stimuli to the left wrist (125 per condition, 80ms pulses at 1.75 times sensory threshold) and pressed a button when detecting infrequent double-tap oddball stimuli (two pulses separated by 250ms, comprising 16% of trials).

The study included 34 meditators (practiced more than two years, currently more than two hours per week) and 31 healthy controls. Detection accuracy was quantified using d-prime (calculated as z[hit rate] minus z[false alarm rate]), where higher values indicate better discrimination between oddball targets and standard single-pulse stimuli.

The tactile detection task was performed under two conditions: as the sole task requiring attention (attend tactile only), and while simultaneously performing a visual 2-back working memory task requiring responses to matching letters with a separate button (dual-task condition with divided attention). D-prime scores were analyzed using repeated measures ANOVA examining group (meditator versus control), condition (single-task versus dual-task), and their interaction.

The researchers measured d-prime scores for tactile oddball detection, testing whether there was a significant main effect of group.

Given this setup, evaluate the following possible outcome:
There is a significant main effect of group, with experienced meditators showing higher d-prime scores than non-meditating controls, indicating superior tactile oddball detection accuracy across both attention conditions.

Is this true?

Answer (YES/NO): NO